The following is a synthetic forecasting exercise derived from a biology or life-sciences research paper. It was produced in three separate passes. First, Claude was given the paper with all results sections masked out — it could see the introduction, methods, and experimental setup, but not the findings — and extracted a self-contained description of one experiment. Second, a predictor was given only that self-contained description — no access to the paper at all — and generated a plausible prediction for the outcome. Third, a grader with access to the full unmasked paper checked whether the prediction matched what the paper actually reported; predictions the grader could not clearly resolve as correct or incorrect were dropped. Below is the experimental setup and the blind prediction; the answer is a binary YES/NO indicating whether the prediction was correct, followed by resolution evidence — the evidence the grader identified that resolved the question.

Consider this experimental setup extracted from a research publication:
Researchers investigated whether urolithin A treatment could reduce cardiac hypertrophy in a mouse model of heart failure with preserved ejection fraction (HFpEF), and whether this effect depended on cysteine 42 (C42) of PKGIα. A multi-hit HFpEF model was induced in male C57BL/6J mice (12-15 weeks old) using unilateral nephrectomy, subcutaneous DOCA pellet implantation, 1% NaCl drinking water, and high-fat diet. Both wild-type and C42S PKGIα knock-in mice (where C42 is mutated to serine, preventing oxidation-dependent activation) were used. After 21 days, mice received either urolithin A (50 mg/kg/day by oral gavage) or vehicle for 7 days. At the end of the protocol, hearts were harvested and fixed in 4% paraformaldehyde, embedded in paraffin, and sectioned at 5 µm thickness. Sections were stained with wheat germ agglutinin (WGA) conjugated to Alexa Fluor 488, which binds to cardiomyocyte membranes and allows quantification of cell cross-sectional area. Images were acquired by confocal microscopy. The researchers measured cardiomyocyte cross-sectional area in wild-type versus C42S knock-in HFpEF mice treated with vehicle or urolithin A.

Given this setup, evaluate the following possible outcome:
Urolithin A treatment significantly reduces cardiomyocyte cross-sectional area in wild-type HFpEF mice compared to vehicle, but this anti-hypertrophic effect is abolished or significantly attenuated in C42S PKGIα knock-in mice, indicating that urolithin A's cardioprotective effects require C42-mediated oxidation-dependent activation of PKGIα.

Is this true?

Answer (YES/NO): YES